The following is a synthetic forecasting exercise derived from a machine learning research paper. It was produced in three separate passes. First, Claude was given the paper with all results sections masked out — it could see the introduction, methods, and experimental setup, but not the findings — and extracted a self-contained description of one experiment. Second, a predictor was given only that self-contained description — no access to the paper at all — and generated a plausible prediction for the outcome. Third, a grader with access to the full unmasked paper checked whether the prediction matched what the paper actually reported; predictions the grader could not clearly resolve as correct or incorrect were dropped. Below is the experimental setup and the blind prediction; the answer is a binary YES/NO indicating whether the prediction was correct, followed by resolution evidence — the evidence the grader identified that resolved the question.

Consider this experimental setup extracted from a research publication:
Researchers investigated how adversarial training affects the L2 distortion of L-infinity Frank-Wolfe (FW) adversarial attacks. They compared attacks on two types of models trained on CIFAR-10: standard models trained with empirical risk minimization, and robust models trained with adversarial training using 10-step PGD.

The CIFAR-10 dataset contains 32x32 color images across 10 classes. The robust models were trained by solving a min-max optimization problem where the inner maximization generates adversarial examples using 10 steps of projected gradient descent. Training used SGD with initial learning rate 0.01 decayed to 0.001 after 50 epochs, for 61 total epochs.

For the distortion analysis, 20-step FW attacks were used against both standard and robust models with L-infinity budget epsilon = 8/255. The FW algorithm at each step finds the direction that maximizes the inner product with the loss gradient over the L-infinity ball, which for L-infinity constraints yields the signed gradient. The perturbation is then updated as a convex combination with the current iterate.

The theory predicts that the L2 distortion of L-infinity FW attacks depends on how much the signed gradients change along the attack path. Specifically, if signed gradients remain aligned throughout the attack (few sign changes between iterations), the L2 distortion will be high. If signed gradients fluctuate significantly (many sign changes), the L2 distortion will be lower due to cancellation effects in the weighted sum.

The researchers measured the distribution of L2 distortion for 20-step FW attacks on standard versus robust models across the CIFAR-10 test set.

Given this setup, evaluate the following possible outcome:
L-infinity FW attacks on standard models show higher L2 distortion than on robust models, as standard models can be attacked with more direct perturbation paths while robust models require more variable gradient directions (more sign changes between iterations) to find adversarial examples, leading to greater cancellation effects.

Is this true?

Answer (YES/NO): NO